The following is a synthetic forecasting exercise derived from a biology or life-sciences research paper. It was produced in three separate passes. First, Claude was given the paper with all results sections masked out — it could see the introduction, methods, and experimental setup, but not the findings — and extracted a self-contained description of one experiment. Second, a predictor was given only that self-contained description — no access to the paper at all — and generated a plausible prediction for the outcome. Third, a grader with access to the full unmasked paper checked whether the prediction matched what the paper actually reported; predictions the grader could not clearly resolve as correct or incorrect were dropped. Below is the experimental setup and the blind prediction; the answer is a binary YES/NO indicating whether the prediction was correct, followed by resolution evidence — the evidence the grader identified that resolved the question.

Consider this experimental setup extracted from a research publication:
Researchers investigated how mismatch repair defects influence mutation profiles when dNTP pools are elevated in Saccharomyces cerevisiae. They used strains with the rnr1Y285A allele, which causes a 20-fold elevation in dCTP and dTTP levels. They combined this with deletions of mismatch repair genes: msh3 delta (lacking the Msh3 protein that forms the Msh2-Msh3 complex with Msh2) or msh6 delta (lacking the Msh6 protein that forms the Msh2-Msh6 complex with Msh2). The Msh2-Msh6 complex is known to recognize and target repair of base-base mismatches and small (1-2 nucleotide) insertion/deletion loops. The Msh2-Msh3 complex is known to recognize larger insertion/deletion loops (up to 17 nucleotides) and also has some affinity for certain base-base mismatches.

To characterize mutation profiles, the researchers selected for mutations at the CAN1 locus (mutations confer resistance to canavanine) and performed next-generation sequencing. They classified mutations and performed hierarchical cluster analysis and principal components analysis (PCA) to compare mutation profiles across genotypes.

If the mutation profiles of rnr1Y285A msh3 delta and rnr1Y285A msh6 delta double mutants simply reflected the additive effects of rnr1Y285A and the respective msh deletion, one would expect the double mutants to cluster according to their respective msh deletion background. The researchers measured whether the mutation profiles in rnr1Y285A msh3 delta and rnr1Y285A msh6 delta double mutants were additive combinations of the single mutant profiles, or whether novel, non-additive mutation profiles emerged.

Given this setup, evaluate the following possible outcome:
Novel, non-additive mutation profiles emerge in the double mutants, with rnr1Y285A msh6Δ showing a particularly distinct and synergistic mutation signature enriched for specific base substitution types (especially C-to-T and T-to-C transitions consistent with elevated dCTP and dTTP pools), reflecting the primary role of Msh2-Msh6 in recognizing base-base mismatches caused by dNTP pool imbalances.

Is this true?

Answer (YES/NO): NO